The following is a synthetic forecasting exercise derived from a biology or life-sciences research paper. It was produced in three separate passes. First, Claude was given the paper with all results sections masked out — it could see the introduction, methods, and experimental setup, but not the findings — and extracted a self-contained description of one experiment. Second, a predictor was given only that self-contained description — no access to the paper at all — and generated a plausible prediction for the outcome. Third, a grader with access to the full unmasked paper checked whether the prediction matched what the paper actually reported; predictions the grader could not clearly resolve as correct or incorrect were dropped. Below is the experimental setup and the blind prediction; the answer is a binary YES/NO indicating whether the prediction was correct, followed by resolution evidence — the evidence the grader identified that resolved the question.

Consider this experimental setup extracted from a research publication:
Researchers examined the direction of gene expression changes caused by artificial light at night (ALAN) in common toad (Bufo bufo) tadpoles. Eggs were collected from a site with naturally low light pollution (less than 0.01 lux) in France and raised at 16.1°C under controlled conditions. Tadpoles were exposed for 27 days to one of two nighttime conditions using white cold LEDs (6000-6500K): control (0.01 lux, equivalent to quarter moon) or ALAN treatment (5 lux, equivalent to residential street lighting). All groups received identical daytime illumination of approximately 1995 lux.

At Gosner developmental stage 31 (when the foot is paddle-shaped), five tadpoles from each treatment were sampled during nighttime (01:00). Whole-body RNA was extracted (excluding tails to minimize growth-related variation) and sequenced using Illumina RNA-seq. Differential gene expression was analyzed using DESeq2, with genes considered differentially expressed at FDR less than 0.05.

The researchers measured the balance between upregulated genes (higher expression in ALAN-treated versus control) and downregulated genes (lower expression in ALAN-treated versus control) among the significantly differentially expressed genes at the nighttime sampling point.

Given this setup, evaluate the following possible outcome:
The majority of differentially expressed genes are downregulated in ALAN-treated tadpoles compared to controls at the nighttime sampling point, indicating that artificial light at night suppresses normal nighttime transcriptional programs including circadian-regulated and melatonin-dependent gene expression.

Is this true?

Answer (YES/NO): NO